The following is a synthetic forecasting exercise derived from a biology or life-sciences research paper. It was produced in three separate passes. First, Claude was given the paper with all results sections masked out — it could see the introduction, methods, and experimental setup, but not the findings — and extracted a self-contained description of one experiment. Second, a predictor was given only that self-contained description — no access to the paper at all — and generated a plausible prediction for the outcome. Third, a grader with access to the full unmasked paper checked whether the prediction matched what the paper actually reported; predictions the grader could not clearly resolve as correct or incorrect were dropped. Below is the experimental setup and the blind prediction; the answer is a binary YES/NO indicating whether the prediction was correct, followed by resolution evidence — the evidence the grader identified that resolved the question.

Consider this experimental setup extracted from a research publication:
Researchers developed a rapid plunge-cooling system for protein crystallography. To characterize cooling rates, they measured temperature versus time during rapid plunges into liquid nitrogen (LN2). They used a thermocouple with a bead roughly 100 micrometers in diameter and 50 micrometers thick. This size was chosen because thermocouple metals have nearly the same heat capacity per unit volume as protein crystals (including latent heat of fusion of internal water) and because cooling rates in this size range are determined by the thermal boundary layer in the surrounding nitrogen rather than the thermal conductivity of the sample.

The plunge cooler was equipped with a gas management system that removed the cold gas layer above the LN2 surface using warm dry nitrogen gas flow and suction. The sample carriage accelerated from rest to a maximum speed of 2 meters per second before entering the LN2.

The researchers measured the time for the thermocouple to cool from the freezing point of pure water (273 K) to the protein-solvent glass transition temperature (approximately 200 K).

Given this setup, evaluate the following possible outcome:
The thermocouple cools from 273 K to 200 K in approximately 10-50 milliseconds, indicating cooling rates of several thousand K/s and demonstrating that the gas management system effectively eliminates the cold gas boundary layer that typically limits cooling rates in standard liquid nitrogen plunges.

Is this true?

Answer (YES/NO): NO